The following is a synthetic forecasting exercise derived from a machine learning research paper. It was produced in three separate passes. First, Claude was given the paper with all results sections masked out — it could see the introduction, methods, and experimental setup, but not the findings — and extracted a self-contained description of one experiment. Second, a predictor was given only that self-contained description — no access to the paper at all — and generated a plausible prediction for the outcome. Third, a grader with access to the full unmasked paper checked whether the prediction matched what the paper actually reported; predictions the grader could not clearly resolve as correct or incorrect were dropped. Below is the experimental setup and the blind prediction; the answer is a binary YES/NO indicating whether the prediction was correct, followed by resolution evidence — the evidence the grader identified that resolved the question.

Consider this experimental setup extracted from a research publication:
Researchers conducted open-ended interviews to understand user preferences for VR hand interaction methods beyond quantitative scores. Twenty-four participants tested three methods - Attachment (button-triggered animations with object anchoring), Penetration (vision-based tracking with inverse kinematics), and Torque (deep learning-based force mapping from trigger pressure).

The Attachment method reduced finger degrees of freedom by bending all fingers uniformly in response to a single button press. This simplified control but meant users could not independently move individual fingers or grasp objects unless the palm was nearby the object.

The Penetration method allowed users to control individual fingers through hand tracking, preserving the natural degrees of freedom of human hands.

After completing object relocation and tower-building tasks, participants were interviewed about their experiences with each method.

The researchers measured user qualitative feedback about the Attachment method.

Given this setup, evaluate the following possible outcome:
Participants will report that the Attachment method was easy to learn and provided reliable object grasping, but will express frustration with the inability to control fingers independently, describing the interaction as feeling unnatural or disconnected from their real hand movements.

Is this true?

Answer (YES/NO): NO